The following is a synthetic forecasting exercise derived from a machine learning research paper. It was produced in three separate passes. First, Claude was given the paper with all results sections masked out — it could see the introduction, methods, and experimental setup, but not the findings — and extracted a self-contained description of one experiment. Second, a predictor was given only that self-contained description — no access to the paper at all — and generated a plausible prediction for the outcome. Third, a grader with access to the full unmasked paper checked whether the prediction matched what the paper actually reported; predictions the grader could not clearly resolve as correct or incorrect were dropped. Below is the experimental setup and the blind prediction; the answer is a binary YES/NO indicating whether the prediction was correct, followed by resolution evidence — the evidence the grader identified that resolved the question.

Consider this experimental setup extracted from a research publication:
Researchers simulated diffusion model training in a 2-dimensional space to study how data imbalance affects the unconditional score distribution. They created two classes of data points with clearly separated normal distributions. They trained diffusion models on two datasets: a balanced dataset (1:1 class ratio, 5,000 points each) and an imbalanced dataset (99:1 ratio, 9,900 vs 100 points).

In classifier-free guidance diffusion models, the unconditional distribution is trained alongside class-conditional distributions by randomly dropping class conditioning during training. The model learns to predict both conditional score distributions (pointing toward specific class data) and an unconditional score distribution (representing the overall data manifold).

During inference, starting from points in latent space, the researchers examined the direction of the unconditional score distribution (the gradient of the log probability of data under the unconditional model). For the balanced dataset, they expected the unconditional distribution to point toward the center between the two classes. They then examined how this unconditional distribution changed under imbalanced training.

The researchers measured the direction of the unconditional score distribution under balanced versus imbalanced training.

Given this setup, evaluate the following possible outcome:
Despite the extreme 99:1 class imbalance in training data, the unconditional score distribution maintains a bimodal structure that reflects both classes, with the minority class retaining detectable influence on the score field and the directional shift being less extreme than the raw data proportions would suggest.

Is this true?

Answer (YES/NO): NO